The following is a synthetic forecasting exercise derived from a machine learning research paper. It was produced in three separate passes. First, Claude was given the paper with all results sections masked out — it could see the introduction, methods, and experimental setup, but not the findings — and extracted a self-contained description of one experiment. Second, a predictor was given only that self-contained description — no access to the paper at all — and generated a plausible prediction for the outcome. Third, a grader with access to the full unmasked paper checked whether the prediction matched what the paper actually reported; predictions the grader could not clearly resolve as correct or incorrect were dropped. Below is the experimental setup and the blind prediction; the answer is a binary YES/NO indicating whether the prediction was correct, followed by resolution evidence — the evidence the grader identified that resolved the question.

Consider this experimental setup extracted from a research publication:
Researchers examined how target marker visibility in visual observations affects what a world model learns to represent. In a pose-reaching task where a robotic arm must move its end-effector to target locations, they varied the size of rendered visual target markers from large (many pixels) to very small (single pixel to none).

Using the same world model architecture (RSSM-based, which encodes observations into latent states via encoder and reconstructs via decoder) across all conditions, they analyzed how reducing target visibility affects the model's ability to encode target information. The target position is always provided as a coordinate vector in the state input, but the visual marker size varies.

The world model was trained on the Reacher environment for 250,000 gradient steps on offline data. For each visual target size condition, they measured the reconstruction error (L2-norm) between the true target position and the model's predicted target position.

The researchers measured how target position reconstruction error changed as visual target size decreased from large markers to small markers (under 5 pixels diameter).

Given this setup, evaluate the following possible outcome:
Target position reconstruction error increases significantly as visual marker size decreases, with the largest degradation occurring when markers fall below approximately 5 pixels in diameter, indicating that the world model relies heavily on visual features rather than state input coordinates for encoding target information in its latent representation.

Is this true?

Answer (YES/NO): YES